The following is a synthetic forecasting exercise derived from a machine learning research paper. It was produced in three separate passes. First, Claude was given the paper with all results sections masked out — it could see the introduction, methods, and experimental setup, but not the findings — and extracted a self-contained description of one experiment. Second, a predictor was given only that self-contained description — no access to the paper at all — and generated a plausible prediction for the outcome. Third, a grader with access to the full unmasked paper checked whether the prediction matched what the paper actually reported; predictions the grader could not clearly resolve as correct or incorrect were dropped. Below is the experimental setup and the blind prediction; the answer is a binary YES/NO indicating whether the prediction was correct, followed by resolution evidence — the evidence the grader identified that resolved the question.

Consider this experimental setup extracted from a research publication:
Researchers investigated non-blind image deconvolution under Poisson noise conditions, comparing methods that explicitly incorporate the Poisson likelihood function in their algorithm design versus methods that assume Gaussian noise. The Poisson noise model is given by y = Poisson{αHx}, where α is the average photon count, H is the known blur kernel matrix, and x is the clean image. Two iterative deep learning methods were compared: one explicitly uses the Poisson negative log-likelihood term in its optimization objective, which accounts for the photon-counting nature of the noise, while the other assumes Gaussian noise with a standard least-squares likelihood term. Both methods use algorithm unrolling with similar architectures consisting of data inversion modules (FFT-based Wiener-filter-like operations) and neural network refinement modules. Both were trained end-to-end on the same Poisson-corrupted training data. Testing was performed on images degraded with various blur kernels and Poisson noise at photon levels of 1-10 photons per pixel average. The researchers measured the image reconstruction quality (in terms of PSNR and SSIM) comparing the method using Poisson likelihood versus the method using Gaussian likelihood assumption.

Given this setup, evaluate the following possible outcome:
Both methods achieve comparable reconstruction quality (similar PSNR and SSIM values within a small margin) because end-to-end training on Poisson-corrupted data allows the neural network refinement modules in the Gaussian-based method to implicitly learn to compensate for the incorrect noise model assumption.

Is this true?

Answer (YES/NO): YES